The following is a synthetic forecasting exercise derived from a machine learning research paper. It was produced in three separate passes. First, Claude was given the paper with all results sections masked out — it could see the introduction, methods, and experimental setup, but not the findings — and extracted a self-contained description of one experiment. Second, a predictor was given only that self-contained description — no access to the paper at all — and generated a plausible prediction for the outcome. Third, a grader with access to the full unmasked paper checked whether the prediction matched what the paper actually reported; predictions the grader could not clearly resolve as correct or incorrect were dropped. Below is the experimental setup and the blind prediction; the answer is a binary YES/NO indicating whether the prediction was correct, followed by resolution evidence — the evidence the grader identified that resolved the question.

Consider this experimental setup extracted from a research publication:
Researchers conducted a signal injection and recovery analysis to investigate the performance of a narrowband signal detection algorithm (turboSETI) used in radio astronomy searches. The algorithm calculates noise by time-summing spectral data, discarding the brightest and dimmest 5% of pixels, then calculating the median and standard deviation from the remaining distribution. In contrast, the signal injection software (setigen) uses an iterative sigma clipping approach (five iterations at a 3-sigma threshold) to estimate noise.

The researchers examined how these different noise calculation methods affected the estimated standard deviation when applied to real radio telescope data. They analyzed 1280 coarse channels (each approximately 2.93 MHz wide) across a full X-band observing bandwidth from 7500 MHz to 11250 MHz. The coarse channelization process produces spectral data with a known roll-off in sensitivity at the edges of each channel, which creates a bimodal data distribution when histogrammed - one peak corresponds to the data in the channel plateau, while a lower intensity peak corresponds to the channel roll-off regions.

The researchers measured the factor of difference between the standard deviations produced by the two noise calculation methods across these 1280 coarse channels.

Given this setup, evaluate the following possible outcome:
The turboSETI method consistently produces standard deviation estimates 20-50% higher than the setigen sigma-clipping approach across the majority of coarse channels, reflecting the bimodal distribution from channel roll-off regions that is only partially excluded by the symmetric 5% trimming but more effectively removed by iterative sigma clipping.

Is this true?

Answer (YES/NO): NO